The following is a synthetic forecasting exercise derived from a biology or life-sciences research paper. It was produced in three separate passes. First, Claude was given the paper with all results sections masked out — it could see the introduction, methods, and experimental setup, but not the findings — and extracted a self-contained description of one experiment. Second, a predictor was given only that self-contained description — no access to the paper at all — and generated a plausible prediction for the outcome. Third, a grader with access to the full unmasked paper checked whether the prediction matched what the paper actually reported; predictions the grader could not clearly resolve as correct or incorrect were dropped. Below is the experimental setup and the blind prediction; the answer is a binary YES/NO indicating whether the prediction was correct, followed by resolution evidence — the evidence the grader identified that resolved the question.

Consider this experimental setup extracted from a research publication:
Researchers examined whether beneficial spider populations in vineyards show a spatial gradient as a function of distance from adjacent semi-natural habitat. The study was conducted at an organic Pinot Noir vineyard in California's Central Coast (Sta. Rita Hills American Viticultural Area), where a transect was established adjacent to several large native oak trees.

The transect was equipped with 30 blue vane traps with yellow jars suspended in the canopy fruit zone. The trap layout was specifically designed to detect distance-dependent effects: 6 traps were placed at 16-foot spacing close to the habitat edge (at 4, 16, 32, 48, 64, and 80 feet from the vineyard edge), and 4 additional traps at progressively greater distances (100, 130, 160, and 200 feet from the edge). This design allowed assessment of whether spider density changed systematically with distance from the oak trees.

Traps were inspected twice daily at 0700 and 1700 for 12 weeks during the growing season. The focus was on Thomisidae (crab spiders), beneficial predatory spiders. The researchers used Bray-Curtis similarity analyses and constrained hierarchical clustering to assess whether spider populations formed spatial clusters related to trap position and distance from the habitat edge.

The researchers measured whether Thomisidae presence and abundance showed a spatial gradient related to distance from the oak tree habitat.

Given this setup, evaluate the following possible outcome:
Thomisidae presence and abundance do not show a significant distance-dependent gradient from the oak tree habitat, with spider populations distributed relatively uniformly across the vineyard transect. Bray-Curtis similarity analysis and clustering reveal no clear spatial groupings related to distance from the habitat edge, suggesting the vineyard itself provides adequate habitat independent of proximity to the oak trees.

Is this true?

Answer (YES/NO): YES